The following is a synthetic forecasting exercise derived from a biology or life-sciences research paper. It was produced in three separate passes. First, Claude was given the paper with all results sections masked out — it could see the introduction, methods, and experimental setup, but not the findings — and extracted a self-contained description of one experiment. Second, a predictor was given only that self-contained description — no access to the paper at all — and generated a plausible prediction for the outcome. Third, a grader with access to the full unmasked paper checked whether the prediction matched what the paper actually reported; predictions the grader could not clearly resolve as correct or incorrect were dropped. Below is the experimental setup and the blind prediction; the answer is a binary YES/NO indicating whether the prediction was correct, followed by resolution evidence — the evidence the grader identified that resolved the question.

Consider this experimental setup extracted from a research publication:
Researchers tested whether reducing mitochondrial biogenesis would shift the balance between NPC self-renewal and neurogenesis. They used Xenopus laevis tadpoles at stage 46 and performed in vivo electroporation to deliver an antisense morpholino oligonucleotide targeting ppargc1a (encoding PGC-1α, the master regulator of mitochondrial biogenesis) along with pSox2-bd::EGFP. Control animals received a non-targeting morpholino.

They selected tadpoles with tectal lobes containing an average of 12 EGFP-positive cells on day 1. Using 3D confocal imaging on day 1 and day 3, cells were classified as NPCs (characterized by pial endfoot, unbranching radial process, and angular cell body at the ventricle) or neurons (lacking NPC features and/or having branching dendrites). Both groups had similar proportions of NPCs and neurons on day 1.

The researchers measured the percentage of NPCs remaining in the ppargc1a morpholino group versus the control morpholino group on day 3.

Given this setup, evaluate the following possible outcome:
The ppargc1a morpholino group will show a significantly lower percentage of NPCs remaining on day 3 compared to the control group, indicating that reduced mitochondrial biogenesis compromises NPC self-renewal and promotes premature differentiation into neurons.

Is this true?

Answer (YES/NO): NO